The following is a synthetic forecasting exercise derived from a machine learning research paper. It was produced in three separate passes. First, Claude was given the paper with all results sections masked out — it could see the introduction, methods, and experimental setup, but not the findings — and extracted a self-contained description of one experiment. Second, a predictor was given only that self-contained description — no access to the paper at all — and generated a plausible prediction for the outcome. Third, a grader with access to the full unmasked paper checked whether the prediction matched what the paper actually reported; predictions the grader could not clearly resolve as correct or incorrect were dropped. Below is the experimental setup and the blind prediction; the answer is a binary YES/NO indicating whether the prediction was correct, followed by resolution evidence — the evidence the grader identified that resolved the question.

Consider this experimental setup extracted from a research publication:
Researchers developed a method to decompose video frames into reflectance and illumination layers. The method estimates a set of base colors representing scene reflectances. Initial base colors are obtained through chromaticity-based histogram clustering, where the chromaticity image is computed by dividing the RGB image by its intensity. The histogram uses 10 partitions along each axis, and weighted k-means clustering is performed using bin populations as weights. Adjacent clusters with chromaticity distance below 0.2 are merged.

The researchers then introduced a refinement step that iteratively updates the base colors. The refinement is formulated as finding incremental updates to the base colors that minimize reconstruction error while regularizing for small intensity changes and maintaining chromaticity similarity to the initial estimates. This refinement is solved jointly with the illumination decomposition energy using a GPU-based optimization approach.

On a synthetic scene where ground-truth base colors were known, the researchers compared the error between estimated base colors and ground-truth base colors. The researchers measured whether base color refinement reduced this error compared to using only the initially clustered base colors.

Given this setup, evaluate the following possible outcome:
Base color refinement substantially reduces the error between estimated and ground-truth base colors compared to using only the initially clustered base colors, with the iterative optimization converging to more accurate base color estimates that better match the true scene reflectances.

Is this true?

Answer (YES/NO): YES